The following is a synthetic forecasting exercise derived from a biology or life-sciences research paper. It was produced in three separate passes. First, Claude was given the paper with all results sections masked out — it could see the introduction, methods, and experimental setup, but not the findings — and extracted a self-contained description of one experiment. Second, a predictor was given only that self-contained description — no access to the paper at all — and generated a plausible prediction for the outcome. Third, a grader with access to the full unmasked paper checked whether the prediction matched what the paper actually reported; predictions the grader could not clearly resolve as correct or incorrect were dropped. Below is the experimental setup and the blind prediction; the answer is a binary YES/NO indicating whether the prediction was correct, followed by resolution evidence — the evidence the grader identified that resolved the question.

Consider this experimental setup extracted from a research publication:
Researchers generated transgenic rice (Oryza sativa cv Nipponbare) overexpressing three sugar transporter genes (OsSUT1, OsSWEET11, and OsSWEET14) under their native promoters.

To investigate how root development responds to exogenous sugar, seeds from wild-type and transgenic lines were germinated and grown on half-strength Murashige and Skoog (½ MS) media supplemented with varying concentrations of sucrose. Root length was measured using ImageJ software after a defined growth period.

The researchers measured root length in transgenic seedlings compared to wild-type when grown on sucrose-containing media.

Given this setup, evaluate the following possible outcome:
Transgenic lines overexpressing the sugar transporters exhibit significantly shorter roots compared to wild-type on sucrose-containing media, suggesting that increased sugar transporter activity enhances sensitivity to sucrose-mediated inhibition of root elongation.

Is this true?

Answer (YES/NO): NO